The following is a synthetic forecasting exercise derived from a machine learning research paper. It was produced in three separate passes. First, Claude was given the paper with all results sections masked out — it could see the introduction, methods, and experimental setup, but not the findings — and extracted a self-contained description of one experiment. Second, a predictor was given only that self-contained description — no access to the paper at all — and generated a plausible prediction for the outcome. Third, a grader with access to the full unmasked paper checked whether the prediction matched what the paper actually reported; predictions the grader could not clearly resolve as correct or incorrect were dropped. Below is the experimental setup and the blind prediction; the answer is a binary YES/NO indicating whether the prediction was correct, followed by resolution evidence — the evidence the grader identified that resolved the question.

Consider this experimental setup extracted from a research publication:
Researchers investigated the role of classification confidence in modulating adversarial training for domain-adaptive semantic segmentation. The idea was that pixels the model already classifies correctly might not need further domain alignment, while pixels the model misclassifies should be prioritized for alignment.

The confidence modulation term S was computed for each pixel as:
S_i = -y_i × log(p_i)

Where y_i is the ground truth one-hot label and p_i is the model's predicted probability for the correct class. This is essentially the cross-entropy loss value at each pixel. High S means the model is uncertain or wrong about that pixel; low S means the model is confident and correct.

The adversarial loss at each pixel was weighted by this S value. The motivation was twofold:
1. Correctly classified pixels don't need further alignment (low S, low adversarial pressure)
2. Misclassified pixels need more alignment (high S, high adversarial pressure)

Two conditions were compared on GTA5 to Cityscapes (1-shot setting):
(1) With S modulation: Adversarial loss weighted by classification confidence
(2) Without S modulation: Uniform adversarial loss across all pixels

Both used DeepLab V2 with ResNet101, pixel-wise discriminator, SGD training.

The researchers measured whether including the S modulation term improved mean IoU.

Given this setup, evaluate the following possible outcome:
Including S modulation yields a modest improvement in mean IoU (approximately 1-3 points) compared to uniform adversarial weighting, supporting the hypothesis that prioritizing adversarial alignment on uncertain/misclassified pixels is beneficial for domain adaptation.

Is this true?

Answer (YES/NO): YES